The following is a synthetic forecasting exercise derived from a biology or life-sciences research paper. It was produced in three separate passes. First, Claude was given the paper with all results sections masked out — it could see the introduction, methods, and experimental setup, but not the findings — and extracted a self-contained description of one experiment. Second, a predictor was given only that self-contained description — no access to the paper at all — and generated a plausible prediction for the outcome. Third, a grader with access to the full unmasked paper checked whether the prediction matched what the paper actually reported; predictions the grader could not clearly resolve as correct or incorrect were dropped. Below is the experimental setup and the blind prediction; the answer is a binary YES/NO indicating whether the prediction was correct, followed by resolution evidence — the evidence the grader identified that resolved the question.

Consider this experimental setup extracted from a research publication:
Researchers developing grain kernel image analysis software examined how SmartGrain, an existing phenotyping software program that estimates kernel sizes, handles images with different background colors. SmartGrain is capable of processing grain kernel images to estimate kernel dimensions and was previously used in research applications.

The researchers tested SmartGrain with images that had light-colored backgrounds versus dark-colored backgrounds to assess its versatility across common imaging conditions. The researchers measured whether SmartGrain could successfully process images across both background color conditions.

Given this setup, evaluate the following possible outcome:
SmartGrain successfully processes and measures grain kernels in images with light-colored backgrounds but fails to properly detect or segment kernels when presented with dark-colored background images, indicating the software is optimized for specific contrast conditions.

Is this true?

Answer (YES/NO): NO